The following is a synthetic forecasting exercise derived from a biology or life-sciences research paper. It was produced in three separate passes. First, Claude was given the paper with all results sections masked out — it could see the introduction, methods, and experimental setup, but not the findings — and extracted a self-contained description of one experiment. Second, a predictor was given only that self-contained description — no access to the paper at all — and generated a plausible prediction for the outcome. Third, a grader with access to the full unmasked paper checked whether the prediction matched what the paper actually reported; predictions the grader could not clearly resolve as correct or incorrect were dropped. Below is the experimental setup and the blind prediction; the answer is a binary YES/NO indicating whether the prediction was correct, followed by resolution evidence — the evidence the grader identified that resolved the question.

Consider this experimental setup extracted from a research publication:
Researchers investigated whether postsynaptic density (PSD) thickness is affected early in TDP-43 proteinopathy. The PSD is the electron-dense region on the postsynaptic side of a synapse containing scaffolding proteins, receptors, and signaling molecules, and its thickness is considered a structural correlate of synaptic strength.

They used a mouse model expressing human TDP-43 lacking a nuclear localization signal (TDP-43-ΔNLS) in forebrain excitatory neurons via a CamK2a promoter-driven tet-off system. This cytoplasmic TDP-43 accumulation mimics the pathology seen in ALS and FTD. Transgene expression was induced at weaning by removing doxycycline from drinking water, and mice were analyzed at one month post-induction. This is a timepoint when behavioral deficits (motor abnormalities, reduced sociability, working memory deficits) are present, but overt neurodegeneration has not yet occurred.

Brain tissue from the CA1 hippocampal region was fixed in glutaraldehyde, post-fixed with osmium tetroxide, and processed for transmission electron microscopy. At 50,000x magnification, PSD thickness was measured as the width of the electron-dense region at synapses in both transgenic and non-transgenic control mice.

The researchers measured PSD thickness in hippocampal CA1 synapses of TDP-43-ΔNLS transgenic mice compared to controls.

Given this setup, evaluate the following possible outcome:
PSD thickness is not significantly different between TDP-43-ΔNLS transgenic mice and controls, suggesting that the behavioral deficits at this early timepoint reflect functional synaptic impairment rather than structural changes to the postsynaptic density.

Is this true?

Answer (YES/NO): YES